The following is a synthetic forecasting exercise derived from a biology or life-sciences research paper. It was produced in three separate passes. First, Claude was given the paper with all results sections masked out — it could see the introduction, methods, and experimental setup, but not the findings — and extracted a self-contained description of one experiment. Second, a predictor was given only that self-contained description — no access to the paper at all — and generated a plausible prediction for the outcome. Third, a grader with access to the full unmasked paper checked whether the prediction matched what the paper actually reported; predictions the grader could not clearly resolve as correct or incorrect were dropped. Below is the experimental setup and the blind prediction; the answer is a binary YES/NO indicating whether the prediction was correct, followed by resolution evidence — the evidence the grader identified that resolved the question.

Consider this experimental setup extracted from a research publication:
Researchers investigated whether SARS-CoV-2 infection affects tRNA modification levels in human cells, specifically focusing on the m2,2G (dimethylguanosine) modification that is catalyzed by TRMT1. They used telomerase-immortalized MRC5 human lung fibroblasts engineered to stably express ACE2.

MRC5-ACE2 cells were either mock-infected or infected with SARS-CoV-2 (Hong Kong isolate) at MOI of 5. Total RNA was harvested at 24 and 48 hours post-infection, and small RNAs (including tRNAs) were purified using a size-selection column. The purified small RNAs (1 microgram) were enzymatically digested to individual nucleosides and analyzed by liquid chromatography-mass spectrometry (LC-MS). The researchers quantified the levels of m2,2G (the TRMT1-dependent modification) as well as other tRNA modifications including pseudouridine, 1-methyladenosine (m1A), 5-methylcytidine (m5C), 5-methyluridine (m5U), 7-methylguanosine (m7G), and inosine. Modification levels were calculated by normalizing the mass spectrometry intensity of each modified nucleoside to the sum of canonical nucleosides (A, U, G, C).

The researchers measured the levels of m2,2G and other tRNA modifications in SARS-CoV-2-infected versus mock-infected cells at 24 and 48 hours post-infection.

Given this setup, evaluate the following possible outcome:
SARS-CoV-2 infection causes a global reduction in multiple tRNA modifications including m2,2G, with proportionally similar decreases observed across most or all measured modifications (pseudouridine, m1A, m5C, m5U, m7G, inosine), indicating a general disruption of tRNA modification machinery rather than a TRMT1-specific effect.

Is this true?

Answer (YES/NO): NO